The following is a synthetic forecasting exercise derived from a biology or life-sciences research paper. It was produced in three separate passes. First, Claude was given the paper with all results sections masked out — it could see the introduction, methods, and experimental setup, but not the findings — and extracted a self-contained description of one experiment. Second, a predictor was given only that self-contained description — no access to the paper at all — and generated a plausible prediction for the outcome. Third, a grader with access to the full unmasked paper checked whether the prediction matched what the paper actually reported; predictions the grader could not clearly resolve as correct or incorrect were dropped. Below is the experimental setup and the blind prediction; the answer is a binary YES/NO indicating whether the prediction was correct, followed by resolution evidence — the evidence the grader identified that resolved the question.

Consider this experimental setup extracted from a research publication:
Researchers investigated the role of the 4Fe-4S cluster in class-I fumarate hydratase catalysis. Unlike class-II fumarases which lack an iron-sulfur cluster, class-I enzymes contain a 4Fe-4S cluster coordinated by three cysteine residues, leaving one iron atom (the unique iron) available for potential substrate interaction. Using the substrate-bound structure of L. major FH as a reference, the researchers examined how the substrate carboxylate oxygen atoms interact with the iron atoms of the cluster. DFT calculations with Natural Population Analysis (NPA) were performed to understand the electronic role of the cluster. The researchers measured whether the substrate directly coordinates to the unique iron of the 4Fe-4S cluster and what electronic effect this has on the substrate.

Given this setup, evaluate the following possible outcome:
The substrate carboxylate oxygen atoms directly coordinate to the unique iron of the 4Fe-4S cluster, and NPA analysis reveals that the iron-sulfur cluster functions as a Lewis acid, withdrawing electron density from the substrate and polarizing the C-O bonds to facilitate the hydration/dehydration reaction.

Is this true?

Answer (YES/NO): NO